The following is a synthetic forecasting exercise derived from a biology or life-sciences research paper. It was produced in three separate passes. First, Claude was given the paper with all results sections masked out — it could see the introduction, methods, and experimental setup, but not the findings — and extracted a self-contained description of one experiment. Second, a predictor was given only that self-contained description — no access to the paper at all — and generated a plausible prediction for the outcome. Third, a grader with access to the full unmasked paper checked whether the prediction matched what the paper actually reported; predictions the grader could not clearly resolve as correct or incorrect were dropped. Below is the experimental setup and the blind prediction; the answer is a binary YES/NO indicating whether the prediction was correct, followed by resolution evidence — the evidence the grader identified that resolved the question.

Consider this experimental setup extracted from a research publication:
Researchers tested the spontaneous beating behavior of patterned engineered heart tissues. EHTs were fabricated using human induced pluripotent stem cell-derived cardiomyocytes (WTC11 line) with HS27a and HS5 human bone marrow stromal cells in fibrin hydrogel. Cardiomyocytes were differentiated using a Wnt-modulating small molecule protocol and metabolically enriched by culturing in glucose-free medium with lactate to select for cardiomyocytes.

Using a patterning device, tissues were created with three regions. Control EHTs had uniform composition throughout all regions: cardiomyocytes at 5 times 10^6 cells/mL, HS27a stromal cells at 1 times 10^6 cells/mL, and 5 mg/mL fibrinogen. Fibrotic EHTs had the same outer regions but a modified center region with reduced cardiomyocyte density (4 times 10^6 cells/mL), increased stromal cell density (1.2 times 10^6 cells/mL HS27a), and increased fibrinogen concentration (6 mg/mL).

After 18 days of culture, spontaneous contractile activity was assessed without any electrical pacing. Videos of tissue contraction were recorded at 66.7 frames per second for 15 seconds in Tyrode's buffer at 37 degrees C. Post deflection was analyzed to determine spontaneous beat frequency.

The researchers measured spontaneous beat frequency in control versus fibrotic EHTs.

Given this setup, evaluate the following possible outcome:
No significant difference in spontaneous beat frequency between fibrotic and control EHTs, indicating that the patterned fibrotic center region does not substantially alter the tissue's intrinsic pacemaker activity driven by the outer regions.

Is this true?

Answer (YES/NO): NO